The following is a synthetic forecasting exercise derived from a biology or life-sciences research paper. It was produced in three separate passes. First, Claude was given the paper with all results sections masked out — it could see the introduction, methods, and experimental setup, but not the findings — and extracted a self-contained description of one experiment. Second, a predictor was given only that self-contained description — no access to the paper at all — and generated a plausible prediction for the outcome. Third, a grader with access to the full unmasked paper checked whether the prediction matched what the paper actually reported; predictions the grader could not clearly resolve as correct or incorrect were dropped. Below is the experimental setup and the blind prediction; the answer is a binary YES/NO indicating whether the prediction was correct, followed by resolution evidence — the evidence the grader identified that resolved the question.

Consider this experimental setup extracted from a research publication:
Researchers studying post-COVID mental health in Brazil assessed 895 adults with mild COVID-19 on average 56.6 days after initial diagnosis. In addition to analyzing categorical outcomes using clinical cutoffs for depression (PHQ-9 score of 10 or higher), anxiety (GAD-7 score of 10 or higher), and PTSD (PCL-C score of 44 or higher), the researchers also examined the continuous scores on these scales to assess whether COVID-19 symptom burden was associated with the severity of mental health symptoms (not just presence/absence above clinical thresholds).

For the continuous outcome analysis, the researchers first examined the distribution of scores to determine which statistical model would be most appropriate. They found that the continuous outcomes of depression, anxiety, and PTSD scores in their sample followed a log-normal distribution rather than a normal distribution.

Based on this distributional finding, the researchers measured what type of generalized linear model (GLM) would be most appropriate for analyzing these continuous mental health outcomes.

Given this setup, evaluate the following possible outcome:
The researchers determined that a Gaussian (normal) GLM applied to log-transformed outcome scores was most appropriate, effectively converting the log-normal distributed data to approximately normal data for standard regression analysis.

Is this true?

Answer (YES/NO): NO